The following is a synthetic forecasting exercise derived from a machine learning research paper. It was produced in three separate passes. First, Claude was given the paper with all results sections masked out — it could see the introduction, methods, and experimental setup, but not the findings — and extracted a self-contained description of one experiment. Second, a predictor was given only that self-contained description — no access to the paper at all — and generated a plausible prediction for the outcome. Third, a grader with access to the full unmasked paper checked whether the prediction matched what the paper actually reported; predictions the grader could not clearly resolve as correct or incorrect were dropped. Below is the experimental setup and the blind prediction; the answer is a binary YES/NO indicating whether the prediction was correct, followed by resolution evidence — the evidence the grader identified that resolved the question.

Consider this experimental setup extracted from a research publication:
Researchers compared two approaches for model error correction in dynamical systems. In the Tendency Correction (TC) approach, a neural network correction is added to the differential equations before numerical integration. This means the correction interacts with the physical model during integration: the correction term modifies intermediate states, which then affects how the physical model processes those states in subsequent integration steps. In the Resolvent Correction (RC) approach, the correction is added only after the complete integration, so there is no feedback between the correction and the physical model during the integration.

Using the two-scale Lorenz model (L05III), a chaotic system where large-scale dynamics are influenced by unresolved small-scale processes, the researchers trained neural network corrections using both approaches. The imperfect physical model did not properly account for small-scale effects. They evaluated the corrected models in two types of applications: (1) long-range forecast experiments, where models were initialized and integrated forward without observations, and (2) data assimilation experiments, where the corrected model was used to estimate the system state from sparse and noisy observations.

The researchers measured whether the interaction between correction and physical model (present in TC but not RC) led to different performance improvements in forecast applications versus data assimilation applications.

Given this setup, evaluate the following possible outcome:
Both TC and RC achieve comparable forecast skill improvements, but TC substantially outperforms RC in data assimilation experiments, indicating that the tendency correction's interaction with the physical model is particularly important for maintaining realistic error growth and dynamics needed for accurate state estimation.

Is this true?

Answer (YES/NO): YES